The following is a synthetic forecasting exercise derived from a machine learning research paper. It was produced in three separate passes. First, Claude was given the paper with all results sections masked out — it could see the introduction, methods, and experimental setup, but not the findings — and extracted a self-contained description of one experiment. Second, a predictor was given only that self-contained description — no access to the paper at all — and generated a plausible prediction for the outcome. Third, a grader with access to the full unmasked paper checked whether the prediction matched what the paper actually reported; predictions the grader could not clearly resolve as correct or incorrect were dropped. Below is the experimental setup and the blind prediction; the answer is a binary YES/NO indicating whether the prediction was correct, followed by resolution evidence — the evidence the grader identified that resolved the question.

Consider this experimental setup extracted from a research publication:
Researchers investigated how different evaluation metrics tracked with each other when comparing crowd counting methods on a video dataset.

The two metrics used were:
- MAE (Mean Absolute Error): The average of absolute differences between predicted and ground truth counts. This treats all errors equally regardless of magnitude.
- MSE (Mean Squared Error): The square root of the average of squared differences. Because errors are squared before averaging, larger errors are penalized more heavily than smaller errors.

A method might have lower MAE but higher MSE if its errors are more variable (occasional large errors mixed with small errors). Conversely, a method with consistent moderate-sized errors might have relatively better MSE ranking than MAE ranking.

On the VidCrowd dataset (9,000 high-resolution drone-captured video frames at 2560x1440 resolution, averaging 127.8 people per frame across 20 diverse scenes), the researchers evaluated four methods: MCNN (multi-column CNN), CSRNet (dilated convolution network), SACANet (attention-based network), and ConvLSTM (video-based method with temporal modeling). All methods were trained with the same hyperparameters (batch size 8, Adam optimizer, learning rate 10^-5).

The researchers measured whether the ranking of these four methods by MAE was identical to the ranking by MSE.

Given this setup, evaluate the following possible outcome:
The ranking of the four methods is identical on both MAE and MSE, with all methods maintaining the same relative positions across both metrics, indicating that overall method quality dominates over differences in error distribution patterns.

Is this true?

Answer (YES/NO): YES